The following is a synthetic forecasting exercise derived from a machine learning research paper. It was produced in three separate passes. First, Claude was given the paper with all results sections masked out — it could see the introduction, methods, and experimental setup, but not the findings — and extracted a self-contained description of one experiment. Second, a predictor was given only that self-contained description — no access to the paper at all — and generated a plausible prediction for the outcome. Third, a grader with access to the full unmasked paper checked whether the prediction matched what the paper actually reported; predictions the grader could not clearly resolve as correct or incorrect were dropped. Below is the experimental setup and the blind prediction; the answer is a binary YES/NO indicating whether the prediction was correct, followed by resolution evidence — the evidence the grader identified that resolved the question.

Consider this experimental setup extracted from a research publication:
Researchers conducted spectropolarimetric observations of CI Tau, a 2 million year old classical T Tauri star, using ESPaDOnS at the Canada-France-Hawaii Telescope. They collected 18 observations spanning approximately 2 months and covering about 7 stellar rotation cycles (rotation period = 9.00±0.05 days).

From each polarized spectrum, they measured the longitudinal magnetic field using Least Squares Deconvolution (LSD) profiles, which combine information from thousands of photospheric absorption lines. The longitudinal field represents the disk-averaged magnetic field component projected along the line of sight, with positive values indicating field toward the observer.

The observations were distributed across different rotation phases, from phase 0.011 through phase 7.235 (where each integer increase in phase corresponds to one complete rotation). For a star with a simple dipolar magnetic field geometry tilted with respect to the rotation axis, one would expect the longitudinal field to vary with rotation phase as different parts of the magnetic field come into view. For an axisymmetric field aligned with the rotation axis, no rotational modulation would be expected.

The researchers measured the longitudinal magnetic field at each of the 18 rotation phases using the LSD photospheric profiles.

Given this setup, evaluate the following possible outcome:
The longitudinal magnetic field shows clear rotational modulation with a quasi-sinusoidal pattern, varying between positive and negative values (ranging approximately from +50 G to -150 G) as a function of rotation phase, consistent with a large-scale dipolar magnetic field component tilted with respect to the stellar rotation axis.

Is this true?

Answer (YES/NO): NO